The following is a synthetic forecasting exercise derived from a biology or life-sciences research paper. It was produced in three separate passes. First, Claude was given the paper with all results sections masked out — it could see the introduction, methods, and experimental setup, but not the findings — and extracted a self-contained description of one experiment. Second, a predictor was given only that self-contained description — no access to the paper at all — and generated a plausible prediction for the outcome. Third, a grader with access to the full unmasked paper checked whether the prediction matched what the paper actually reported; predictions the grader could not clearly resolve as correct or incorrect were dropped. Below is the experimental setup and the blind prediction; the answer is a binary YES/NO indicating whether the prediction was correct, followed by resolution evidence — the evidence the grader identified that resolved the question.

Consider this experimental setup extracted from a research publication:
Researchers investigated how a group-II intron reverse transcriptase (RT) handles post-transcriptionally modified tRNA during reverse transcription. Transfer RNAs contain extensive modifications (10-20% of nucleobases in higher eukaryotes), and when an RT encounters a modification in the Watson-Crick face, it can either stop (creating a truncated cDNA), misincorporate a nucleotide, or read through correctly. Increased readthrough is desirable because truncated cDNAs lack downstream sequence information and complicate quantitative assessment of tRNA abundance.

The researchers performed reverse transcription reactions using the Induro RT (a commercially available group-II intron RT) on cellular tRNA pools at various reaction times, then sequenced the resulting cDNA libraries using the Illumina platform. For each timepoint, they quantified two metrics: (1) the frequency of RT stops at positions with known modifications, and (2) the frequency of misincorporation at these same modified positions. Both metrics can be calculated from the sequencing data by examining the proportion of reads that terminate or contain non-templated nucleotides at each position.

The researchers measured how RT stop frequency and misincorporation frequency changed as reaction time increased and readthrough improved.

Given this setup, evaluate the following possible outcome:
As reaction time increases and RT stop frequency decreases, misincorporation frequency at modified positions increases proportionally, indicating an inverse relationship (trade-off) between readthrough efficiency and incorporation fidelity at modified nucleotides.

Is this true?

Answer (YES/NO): NO